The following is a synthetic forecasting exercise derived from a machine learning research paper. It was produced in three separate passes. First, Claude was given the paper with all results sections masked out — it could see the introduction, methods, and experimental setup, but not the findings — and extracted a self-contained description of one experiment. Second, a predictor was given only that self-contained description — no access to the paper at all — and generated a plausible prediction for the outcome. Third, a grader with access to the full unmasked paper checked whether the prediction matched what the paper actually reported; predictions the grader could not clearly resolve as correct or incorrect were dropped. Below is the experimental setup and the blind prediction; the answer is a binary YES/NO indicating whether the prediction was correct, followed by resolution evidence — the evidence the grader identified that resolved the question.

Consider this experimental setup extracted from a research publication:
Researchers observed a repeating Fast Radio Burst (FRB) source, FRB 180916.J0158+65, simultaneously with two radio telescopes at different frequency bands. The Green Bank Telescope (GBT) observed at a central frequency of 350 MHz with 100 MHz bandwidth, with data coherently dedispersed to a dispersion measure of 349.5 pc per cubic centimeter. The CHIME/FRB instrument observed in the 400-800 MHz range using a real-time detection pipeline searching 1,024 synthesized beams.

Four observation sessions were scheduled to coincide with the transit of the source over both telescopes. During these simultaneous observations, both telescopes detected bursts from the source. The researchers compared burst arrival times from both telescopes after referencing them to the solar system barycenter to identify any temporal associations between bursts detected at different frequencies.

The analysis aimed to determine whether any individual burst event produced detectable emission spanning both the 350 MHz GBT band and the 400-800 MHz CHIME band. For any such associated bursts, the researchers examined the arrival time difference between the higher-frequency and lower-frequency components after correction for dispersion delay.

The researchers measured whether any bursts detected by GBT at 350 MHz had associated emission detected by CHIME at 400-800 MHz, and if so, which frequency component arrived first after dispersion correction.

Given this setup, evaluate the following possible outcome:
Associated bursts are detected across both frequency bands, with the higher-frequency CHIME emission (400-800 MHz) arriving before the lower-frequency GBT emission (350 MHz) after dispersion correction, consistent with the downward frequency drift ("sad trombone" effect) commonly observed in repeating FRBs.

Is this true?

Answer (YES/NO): YES